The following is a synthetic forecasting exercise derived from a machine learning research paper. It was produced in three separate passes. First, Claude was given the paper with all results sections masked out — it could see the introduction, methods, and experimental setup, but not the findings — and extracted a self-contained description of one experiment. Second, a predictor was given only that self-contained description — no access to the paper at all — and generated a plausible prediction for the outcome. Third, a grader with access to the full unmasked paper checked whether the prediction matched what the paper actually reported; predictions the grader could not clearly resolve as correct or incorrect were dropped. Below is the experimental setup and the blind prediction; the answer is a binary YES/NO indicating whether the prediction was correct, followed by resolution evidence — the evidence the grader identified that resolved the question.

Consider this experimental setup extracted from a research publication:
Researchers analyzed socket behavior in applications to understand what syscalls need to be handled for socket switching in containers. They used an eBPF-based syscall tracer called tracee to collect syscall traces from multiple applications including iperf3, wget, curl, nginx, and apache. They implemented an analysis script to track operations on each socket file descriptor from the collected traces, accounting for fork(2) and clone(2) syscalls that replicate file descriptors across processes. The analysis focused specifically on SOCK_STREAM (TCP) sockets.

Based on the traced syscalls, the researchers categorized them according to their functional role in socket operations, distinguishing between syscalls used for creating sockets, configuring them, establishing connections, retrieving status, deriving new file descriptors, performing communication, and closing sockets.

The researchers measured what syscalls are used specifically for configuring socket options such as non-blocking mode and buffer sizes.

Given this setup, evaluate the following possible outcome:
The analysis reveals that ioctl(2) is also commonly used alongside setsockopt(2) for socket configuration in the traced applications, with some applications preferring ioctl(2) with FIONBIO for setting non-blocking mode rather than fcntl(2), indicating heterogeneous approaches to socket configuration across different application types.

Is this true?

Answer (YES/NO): NO